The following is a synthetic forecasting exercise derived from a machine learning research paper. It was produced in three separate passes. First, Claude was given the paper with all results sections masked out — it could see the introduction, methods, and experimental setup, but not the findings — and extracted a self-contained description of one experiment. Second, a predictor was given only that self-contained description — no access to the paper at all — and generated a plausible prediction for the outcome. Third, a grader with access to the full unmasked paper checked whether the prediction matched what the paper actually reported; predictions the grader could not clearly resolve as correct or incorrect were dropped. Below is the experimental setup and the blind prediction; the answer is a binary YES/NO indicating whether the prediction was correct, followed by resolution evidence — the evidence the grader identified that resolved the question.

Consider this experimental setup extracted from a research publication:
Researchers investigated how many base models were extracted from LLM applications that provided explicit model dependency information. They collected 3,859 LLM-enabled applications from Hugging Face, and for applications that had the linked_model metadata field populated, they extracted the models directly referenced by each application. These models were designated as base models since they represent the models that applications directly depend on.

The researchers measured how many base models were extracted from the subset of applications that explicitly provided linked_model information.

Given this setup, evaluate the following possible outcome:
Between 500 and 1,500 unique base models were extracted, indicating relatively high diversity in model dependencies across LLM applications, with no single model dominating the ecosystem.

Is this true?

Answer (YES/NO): NO